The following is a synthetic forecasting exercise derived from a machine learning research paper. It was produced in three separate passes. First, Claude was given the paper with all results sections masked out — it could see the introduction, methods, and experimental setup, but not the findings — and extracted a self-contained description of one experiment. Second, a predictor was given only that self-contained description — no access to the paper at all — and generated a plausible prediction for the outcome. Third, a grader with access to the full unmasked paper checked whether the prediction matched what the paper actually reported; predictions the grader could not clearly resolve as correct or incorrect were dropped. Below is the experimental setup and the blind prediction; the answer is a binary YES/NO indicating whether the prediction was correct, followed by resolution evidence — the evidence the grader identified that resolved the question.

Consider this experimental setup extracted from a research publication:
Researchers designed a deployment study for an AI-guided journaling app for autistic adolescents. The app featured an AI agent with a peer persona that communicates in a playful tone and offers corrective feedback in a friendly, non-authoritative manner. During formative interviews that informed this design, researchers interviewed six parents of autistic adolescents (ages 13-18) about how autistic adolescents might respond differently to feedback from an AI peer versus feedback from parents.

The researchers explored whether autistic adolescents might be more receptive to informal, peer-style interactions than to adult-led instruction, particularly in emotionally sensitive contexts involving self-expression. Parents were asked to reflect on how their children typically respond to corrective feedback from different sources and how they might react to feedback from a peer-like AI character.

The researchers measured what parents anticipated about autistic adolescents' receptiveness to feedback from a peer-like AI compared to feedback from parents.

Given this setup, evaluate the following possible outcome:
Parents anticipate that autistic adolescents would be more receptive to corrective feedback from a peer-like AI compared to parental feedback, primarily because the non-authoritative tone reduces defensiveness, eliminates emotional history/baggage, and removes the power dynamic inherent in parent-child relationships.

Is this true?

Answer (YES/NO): NO